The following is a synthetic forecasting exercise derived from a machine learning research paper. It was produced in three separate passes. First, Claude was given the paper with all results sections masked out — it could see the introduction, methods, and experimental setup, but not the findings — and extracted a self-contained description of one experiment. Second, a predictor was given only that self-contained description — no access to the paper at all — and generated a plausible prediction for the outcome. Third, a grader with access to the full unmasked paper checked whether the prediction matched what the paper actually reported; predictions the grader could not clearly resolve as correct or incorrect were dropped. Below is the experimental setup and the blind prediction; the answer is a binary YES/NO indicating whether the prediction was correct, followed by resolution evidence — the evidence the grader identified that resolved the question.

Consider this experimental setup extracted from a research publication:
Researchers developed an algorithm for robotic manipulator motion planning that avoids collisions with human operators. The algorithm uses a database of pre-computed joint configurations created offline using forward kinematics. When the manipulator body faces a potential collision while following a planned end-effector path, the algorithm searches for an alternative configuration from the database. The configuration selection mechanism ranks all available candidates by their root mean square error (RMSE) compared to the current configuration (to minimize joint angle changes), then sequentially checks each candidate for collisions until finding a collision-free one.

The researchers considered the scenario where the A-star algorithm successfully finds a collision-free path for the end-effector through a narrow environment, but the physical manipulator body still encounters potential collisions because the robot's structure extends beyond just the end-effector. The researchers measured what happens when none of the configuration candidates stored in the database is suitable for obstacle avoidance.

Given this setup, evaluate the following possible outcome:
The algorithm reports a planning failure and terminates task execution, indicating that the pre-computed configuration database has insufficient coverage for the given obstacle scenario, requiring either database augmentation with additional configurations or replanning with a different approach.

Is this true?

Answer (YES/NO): NO